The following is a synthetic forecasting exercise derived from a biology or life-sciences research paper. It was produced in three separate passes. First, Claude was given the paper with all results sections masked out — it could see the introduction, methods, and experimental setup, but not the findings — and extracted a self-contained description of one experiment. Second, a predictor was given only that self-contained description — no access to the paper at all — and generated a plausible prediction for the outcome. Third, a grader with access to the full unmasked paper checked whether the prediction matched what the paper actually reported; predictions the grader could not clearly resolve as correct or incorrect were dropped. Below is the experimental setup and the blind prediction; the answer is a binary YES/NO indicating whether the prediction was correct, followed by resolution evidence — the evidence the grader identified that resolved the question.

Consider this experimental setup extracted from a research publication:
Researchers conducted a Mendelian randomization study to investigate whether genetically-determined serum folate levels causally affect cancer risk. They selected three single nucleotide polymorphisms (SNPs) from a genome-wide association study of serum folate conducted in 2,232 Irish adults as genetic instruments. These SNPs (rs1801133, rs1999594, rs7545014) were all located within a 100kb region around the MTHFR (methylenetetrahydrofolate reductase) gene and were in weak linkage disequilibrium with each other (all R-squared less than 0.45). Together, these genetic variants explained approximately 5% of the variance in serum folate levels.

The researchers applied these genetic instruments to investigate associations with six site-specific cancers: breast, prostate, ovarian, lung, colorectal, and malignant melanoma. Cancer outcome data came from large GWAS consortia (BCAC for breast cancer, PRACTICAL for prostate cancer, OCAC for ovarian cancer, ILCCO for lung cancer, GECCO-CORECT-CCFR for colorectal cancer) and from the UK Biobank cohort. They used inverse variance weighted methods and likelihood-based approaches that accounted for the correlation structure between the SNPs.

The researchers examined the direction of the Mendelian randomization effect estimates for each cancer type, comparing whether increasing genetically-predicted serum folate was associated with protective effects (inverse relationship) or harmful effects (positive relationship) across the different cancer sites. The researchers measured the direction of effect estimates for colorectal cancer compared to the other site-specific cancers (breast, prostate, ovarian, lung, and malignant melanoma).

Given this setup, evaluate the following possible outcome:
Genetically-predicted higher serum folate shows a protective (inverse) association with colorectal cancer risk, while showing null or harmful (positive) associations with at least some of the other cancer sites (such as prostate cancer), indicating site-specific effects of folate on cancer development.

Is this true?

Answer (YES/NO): NO